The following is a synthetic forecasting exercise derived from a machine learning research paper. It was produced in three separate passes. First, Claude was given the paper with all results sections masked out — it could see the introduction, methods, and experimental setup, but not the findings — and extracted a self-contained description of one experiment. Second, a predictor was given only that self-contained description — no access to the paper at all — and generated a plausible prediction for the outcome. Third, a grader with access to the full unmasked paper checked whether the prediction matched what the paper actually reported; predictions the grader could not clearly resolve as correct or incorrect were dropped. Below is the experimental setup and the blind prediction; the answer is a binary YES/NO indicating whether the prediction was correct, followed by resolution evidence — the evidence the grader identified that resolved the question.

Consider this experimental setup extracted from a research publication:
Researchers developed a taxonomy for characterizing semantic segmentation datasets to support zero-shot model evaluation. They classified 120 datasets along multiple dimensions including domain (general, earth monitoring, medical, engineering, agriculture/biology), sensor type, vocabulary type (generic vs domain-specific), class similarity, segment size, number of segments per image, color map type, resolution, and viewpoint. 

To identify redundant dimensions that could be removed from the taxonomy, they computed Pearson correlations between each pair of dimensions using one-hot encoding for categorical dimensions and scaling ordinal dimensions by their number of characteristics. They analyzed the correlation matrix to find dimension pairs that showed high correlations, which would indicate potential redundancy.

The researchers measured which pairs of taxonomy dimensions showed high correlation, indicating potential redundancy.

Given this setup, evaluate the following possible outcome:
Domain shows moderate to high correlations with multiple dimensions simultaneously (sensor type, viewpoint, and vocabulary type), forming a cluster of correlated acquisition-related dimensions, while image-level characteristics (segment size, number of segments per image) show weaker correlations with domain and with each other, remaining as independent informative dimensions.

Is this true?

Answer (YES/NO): NO